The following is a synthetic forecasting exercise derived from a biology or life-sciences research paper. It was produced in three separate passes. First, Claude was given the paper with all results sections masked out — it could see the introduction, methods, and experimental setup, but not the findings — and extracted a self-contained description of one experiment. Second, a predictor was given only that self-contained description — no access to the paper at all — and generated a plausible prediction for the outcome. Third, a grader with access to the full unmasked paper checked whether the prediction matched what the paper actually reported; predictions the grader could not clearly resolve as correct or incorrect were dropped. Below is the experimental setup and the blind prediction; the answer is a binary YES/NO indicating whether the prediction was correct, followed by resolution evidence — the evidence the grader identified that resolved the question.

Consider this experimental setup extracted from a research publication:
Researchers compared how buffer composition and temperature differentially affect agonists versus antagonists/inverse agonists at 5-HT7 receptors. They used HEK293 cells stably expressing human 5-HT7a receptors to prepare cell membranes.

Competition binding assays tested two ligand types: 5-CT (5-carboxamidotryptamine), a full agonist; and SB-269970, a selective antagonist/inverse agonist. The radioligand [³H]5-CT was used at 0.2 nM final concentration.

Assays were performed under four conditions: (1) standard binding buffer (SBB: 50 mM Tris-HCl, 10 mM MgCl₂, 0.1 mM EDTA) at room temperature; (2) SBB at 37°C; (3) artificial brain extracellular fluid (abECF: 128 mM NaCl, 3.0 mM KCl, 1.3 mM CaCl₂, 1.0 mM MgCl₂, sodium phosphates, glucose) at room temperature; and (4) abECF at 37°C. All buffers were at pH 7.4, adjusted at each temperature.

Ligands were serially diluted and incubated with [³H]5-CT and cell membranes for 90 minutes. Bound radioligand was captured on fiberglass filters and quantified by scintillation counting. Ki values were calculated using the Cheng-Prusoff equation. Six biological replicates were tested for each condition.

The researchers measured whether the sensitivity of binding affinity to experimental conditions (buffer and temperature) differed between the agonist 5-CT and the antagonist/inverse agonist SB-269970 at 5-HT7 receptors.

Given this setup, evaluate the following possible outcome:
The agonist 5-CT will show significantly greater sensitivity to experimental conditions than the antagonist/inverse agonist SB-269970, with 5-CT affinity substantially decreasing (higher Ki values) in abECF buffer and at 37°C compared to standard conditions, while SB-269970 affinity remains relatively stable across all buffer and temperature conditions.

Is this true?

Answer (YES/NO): NO